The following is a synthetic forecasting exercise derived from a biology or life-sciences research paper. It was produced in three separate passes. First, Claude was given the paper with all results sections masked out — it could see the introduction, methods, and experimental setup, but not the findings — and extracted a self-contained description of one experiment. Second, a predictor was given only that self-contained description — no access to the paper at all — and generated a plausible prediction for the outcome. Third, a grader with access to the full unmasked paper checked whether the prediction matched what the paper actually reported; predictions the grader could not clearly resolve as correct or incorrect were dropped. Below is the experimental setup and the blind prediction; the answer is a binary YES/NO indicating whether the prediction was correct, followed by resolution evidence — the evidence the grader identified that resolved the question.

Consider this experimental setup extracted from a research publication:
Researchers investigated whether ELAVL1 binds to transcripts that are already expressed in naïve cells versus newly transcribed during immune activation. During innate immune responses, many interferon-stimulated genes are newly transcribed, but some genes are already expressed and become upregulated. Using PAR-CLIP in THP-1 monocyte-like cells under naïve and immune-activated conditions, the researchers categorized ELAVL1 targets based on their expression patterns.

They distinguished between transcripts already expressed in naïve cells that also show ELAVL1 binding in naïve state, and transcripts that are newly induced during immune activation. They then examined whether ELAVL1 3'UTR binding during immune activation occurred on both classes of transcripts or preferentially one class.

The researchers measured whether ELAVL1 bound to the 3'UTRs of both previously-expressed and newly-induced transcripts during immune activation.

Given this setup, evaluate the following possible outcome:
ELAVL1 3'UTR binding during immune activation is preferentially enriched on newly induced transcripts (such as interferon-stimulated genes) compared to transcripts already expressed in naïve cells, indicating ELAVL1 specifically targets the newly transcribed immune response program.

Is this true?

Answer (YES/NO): NO